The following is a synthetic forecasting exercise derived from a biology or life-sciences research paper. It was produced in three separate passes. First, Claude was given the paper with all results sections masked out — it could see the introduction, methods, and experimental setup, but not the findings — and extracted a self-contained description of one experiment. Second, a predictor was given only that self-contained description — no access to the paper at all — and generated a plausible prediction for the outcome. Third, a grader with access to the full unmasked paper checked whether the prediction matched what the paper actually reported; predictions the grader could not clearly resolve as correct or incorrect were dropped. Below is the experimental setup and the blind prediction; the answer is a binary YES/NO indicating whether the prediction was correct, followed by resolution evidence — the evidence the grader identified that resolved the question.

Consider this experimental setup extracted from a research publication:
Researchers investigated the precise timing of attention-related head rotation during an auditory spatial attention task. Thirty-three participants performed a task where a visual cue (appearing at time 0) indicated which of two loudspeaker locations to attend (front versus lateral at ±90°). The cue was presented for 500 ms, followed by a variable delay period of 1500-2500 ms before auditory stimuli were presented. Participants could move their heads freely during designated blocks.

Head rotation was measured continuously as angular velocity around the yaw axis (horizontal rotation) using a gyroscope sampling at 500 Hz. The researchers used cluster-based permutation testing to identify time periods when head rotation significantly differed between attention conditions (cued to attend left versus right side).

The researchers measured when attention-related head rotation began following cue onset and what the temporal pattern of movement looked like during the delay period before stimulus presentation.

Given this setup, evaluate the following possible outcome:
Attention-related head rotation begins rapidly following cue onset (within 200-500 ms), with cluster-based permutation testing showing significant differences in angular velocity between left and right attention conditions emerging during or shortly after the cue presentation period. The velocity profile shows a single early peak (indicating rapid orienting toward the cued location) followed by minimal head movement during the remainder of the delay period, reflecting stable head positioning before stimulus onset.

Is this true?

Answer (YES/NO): NO